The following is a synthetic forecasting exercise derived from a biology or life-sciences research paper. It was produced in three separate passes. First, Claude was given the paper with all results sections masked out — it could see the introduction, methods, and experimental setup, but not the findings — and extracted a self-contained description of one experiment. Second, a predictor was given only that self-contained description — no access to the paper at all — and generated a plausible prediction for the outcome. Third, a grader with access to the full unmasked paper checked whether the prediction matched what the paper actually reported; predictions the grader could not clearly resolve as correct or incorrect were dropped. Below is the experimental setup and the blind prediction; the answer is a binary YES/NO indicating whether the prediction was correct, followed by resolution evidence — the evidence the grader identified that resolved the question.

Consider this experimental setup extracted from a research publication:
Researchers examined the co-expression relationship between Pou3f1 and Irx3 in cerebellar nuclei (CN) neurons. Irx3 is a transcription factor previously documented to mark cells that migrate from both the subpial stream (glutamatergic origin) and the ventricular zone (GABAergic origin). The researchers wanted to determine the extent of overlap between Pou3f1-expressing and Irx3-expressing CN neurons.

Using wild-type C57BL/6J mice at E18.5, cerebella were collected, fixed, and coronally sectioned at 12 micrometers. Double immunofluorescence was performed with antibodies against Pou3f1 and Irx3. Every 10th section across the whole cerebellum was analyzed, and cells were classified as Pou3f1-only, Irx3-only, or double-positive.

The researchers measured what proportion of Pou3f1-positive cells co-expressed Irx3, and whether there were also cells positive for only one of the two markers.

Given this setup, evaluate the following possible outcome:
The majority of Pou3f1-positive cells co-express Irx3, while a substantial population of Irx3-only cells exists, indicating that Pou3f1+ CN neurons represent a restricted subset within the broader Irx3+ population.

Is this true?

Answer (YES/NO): YES